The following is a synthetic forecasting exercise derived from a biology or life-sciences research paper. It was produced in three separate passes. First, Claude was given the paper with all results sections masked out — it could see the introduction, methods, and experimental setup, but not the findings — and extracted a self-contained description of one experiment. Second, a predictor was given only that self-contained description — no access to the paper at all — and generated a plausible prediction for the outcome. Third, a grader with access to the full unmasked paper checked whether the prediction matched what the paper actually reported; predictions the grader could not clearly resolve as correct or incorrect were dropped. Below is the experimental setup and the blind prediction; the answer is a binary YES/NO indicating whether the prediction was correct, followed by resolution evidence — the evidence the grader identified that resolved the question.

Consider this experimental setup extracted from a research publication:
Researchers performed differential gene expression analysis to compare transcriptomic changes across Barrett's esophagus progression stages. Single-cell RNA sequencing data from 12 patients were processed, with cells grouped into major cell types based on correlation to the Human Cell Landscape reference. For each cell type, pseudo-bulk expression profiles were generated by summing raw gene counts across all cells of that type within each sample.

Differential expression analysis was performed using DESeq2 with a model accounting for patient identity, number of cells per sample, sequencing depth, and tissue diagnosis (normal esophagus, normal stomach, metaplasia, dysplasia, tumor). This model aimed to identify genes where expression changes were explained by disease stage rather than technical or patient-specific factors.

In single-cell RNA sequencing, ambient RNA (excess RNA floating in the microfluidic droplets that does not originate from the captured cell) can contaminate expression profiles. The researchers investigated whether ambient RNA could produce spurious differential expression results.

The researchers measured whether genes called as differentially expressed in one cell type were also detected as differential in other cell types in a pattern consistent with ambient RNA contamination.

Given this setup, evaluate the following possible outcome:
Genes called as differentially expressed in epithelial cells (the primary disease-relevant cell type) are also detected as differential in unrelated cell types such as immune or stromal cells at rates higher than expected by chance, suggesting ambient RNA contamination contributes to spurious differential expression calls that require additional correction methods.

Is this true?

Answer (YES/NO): YES